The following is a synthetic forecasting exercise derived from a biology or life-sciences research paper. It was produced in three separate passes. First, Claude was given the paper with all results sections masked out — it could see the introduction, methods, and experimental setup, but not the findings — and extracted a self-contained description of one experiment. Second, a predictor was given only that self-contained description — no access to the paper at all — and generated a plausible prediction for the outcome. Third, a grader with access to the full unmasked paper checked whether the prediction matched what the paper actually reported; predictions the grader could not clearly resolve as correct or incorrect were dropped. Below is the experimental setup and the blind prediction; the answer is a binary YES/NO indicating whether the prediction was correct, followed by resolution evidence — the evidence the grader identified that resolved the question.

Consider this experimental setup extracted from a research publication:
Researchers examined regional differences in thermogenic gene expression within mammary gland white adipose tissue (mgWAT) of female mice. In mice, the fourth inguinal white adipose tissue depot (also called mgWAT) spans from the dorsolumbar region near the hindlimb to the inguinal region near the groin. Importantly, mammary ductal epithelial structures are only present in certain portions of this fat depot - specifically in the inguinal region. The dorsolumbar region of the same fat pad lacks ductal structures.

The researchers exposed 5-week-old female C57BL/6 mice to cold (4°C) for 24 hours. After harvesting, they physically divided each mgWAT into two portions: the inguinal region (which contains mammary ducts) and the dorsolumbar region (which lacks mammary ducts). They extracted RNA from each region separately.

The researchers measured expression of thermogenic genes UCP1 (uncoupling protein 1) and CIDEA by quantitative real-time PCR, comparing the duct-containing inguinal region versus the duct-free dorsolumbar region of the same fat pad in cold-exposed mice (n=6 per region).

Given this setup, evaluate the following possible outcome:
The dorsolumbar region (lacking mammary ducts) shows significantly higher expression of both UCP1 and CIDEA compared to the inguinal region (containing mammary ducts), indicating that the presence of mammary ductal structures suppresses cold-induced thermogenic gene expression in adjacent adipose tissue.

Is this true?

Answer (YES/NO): NO